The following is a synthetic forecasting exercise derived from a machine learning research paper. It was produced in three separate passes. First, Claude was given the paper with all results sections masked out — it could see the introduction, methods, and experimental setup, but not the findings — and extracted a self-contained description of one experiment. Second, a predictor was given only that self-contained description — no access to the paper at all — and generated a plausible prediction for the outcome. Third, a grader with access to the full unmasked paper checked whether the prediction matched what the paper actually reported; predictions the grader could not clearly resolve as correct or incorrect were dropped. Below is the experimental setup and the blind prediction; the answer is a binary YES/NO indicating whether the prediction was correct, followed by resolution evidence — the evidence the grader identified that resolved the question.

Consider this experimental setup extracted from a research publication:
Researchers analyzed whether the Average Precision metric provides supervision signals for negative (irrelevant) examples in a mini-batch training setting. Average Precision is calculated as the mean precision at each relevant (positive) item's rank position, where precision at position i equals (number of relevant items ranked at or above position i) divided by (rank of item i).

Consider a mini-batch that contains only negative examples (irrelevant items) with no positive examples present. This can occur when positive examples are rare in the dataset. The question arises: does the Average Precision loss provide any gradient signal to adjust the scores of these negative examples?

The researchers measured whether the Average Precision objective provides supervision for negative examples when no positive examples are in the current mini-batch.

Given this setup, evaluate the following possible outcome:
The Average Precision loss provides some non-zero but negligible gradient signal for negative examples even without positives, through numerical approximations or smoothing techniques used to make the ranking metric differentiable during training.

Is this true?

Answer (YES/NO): NO